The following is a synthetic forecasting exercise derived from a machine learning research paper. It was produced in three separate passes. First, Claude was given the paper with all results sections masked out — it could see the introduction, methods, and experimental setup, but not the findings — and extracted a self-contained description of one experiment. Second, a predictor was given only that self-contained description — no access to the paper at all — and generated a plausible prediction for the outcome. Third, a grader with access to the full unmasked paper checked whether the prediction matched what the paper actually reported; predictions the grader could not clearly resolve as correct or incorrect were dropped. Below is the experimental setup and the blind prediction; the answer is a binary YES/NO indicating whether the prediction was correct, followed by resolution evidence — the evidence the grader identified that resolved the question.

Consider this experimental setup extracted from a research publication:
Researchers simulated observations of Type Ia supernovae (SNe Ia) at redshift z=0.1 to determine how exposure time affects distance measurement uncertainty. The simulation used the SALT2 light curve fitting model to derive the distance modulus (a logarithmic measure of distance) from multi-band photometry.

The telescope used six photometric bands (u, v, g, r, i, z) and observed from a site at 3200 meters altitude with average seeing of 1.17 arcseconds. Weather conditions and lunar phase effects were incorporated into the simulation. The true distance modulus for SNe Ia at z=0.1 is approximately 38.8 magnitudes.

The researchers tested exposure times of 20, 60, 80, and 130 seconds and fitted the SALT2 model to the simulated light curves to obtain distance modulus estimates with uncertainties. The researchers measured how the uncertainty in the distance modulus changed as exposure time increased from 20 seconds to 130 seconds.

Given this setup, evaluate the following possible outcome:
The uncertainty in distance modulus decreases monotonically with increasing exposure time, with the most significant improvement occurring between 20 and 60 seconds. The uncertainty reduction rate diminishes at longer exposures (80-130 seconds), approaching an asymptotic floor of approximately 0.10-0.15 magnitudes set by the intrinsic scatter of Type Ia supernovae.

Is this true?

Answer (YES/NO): YES